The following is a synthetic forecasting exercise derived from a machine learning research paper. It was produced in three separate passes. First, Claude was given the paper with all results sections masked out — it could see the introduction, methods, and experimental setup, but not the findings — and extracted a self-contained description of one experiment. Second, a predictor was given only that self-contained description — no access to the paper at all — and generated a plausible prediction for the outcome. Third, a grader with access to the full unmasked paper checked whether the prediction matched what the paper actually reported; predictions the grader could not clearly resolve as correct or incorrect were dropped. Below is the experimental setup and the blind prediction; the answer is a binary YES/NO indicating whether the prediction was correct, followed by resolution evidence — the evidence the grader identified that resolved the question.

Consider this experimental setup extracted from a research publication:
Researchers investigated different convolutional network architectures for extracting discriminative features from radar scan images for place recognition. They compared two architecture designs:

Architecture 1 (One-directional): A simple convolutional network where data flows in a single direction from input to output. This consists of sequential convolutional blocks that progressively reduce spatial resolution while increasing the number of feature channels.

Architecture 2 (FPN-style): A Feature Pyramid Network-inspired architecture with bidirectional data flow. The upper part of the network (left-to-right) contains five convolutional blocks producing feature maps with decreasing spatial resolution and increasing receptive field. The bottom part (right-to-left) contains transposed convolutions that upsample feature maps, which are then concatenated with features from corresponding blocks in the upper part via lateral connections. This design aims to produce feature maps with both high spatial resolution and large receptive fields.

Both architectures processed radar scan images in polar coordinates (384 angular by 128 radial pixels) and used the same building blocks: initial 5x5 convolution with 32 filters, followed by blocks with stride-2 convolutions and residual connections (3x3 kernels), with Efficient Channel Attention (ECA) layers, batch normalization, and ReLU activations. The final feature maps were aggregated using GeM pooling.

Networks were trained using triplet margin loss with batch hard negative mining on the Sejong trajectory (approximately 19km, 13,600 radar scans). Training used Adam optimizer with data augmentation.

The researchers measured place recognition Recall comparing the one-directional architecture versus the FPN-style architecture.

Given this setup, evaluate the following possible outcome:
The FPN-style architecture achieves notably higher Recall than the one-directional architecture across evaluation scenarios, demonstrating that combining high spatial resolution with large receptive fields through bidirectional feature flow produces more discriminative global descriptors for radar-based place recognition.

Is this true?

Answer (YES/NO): YES